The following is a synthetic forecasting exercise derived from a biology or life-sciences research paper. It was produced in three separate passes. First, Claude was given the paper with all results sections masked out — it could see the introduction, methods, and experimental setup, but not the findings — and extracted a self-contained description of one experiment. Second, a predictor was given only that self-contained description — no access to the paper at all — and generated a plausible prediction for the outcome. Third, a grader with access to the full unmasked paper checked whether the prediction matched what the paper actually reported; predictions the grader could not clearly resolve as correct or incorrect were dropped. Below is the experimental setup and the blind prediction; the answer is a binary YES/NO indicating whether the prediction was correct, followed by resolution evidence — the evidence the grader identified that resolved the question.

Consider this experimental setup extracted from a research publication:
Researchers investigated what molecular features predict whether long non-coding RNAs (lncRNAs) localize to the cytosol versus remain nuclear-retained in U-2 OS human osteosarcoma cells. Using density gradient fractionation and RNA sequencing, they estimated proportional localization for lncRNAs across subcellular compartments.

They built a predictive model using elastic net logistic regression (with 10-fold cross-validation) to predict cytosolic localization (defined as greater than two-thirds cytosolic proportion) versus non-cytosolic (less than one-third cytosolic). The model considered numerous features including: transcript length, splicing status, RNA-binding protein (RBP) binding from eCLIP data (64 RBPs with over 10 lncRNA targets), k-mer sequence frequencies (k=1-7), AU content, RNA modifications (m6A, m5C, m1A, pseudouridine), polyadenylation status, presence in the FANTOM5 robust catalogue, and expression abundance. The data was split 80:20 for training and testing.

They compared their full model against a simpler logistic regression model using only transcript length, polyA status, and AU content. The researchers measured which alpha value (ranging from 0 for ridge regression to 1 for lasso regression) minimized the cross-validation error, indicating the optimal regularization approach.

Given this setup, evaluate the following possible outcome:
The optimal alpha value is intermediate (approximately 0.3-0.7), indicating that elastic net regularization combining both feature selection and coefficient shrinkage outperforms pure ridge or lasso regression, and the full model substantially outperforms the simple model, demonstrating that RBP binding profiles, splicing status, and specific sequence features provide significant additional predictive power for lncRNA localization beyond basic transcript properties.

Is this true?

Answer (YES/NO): NO